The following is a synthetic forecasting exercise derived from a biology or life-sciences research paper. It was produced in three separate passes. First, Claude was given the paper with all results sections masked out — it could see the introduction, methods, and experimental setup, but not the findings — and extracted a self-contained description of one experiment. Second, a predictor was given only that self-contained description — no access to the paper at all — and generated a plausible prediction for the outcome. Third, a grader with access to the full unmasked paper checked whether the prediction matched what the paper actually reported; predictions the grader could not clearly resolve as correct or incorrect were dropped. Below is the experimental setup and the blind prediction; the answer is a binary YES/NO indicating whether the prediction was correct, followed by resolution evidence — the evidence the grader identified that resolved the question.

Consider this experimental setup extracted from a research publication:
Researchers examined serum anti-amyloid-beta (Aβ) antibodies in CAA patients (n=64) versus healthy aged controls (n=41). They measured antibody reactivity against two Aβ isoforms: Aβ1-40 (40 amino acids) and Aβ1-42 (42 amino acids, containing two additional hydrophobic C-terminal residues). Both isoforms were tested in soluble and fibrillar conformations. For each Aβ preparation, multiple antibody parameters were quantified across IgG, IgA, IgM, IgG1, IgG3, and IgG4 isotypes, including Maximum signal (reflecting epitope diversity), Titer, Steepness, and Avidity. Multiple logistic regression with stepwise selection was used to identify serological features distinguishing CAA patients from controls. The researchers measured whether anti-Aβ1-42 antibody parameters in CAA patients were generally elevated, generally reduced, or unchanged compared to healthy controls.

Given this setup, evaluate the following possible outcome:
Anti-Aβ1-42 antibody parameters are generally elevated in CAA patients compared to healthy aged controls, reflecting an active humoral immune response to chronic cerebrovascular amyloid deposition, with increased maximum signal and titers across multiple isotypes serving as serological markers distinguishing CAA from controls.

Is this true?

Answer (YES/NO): NO